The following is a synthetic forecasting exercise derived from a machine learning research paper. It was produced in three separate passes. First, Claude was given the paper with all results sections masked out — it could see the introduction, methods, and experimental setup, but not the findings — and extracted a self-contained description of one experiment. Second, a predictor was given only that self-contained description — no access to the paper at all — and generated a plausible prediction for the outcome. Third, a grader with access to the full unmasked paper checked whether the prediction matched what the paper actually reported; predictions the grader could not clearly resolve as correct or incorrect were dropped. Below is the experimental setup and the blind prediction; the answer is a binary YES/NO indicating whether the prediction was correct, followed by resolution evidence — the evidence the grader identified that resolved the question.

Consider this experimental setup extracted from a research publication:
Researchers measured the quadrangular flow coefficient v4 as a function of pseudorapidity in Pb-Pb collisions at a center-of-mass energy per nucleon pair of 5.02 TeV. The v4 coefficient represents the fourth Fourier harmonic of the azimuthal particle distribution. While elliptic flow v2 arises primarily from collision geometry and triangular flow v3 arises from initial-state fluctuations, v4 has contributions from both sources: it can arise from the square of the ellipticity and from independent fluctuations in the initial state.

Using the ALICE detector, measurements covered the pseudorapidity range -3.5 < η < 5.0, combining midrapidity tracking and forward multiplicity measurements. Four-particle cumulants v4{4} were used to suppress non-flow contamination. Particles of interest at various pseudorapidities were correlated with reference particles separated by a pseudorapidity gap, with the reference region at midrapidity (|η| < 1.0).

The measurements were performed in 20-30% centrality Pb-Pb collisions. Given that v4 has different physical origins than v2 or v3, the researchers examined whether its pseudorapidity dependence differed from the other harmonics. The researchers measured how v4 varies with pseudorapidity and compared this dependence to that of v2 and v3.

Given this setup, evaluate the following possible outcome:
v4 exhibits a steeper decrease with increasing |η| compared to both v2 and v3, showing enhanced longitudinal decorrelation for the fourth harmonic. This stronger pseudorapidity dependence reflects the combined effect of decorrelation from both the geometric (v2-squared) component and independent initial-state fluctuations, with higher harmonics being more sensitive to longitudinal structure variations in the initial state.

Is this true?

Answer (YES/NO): NO